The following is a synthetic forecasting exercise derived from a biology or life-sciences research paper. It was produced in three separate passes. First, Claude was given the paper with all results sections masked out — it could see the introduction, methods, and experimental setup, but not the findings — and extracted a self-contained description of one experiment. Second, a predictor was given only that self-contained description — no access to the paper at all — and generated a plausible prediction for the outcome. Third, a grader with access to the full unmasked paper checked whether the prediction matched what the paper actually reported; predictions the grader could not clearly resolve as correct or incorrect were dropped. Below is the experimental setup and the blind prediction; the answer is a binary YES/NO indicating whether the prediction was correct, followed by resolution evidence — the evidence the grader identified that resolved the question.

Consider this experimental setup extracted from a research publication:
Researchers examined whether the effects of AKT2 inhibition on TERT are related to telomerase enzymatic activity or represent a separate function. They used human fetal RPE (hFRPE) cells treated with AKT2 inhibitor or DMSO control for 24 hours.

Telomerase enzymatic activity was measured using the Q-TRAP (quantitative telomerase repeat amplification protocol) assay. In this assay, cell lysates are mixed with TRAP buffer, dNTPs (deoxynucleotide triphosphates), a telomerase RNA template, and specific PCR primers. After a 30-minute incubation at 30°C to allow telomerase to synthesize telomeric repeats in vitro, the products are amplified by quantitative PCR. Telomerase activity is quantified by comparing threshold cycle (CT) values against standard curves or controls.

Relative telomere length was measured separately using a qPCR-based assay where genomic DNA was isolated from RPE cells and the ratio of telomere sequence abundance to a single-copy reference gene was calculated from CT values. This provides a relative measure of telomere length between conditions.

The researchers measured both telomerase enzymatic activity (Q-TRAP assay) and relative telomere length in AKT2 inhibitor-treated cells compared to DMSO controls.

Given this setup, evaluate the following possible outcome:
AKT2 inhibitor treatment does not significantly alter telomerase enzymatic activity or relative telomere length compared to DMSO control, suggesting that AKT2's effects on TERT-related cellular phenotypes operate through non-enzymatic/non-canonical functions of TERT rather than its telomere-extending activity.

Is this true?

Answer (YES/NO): NO